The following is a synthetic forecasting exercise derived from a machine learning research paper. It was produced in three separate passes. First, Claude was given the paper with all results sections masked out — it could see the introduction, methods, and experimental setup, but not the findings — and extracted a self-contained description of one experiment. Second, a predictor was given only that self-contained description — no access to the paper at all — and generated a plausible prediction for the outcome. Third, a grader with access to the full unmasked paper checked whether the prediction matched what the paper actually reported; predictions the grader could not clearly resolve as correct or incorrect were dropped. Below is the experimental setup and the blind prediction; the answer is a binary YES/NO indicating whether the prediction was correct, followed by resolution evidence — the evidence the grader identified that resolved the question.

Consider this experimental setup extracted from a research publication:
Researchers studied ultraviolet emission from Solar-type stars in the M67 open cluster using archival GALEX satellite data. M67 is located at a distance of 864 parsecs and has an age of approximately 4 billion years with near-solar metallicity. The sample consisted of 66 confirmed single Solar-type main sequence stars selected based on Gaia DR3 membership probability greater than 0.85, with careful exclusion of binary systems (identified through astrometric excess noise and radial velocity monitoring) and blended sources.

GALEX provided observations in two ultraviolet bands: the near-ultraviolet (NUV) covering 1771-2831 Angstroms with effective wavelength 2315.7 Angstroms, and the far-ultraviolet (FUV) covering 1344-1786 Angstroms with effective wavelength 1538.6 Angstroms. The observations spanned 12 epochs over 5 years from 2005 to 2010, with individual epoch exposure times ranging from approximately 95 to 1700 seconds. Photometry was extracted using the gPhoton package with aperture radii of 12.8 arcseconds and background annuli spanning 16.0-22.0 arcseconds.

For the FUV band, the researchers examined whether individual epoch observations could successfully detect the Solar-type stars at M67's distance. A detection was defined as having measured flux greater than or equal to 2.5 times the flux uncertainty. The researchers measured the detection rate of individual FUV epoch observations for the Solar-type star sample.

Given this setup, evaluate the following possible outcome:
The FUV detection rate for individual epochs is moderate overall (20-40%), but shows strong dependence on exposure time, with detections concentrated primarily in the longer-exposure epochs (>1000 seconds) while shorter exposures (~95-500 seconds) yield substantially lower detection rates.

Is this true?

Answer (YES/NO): NO